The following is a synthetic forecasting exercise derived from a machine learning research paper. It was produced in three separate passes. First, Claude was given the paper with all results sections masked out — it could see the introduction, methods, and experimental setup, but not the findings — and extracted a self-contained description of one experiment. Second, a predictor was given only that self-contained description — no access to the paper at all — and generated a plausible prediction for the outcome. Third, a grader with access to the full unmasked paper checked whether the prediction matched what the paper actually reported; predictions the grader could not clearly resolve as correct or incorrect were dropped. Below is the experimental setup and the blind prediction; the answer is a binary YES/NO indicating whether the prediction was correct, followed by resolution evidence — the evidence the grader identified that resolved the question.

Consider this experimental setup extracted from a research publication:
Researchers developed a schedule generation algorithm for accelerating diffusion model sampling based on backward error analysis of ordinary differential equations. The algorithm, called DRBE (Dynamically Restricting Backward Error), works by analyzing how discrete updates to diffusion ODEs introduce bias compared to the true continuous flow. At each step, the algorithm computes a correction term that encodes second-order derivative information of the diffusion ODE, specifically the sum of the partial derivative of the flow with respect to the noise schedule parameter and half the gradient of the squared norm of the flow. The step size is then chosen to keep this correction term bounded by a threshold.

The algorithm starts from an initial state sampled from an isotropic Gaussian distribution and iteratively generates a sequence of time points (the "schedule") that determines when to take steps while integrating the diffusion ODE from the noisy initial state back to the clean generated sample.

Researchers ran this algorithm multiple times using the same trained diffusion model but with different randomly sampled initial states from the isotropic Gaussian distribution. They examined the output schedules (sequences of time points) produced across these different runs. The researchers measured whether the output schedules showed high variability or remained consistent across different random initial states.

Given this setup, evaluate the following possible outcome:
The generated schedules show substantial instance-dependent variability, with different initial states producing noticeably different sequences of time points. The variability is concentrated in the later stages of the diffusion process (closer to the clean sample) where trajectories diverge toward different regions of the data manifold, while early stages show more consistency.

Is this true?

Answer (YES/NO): NO